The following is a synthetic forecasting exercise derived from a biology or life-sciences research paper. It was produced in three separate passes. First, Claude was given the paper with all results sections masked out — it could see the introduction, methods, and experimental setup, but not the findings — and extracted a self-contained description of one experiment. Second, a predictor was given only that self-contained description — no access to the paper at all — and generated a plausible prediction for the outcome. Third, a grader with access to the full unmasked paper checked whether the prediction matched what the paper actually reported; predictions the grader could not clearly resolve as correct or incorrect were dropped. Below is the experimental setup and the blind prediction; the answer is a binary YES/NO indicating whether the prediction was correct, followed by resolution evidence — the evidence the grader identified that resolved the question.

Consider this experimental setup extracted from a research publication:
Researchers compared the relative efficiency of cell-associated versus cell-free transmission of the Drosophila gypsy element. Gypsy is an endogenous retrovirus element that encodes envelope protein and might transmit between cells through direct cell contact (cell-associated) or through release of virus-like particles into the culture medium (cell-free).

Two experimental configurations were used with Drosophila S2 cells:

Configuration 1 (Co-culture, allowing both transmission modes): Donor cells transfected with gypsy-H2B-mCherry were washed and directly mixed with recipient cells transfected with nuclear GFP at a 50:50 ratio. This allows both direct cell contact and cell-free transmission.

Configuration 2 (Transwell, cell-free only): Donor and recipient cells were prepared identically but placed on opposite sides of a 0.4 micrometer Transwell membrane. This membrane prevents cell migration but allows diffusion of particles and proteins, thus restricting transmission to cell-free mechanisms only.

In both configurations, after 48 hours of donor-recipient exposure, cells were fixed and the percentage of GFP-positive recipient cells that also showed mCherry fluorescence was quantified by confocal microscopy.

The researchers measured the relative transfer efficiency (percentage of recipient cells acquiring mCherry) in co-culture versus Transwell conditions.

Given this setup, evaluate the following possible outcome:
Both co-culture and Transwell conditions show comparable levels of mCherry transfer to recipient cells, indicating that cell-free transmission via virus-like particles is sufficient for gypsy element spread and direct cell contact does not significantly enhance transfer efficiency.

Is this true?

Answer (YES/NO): NO